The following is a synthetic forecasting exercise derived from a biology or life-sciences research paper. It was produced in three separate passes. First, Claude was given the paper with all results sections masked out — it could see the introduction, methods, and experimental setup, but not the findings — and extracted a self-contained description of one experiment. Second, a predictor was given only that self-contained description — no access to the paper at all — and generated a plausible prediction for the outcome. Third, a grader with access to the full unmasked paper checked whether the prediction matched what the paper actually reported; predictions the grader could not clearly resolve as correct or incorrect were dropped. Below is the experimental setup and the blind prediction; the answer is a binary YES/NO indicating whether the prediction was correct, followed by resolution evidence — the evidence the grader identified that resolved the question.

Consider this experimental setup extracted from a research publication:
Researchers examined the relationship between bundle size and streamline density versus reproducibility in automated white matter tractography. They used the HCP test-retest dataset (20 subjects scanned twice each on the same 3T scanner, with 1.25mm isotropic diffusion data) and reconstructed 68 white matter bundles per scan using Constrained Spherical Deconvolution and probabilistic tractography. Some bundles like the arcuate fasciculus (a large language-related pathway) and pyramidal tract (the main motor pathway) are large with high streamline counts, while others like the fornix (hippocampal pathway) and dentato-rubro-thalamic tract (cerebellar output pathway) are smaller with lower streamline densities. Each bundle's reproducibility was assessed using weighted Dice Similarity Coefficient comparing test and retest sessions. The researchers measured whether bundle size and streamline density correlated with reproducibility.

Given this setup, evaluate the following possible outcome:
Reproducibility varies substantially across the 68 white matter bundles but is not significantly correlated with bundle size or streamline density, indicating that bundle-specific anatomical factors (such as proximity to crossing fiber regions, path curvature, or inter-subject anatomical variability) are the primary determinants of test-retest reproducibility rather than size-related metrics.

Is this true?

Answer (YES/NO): NO